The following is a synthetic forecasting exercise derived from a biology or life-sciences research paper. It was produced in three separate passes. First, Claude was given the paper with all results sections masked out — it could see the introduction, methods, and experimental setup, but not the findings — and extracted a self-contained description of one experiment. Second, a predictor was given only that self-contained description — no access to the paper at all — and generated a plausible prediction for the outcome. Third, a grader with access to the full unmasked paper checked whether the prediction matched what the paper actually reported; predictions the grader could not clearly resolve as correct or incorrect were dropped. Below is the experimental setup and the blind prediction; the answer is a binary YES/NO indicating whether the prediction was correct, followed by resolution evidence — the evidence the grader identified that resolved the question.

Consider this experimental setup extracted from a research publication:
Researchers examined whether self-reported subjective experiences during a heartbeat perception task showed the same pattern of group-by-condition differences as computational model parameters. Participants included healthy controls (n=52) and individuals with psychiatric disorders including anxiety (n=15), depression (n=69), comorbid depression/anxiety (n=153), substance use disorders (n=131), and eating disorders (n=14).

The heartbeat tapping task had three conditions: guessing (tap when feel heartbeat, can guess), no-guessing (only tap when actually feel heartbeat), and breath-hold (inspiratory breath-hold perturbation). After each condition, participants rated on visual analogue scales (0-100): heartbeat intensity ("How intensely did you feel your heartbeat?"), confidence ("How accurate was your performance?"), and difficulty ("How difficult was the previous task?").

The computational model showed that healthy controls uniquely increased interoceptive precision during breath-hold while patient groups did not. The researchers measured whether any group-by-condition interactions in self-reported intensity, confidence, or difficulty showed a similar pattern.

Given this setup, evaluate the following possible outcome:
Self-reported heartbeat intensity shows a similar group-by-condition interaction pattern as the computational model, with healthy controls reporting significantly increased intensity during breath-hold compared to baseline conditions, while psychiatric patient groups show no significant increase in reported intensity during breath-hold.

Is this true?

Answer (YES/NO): NO